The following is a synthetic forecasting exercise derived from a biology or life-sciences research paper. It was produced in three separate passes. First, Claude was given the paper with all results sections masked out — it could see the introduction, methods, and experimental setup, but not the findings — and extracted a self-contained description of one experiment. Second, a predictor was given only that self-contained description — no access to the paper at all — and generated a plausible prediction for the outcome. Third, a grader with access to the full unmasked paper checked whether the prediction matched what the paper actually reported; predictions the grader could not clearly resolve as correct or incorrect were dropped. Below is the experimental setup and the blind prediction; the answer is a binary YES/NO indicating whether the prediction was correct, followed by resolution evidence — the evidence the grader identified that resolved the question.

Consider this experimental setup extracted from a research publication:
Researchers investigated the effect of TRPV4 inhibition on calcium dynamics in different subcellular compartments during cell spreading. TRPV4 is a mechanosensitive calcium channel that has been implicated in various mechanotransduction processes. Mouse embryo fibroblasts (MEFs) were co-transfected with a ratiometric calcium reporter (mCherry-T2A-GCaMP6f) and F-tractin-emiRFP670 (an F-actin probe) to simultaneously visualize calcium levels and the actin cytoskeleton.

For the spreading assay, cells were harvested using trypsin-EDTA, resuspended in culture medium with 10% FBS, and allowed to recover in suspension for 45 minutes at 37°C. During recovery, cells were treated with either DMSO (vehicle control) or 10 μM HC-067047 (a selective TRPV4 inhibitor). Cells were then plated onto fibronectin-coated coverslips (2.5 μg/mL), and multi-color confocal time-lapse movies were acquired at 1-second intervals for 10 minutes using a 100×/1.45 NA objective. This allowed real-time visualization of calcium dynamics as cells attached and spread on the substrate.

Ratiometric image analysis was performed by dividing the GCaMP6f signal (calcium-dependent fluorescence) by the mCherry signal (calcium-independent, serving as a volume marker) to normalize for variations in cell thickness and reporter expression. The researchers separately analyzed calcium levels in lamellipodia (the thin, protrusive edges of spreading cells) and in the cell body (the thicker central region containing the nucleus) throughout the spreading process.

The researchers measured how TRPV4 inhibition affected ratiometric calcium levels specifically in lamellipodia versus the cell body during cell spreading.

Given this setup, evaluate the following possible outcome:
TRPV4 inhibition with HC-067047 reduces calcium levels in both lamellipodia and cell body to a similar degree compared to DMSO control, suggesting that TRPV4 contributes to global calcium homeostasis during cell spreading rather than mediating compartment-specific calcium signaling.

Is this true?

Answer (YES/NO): NO